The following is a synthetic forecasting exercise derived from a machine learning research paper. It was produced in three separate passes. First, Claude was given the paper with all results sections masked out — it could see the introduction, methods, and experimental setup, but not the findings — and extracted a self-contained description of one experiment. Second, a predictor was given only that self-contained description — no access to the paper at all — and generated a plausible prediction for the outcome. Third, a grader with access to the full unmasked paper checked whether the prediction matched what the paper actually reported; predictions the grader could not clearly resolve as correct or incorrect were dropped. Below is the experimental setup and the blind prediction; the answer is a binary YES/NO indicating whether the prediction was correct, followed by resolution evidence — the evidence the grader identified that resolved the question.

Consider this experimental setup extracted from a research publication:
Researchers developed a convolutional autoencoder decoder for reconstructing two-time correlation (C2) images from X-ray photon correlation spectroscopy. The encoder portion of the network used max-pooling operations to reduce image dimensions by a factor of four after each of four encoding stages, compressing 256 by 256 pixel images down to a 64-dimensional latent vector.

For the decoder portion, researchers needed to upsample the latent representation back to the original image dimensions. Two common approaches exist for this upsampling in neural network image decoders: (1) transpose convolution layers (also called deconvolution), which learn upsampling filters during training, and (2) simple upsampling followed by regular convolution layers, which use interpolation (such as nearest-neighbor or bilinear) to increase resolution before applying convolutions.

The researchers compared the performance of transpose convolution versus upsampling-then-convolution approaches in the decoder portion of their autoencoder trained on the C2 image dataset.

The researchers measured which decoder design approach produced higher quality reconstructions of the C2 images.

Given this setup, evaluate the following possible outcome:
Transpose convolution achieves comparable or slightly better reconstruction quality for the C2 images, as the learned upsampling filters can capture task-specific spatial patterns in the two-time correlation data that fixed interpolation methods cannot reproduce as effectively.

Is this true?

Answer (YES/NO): NO